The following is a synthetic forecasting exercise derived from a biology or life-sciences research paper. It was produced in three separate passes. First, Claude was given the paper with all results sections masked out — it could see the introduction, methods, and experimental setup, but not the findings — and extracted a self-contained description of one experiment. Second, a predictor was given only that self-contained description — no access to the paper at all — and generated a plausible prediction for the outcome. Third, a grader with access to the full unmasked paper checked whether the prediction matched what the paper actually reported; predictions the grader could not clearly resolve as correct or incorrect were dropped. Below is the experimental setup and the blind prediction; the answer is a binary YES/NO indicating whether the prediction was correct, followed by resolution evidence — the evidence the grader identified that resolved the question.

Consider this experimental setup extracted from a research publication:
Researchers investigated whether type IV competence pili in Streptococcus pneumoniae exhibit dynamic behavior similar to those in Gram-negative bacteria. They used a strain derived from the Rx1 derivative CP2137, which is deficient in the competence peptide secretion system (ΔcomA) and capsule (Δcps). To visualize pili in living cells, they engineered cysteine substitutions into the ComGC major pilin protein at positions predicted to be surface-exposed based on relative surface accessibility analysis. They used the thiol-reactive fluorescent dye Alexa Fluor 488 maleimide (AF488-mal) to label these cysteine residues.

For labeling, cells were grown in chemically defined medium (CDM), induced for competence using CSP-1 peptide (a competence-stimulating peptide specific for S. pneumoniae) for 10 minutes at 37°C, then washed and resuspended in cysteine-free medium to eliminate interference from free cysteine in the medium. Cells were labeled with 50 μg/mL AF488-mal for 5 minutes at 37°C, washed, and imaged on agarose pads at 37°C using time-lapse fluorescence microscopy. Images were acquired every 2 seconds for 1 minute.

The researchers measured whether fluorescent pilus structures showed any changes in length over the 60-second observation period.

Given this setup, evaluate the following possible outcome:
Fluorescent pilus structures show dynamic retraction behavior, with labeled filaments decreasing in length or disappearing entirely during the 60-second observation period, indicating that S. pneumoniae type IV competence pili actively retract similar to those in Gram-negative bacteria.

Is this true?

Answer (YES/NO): YES